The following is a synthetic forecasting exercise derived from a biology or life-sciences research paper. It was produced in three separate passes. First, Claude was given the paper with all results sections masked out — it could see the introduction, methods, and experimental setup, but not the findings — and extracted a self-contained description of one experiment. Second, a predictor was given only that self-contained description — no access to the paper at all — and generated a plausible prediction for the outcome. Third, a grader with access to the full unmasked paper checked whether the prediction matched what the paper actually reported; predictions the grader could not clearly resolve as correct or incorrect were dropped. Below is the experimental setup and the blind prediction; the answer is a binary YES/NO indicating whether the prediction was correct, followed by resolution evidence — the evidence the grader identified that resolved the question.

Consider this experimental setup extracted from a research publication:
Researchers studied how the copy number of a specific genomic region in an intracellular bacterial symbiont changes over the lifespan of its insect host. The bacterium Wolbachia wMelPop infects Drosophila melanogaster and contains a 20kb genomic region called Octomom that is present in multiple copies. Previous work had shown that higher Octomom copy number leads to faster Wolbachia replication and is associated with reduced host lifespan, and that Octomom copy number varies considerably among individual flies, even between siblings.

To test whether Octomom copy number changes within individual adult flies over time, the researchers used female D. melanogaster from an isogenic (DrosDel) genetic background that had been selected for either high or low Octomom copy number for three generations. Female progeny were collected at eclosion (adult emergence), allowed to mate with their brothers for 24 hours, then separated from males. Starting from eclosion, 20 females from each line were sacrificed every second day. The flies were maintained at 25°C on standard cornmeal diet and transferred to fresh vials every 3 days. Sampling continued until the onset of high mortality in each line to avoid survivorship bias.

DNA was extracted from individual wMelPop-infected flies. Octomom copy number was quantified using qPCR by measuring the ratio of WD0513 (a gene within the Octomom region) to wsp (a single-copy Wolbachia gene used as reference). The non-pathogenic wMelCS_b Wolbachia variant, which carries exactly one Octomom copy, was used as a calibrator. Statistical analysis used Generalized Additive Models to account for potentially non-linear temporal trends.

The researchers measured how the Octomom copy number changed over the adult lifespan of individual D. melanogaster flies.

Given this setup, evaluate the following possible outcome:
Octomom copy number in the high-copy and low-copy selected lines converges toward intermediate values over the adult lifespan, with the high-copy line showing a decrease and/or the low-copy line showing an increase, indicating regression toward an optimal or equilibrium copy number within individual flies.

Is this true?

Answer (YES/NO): NO